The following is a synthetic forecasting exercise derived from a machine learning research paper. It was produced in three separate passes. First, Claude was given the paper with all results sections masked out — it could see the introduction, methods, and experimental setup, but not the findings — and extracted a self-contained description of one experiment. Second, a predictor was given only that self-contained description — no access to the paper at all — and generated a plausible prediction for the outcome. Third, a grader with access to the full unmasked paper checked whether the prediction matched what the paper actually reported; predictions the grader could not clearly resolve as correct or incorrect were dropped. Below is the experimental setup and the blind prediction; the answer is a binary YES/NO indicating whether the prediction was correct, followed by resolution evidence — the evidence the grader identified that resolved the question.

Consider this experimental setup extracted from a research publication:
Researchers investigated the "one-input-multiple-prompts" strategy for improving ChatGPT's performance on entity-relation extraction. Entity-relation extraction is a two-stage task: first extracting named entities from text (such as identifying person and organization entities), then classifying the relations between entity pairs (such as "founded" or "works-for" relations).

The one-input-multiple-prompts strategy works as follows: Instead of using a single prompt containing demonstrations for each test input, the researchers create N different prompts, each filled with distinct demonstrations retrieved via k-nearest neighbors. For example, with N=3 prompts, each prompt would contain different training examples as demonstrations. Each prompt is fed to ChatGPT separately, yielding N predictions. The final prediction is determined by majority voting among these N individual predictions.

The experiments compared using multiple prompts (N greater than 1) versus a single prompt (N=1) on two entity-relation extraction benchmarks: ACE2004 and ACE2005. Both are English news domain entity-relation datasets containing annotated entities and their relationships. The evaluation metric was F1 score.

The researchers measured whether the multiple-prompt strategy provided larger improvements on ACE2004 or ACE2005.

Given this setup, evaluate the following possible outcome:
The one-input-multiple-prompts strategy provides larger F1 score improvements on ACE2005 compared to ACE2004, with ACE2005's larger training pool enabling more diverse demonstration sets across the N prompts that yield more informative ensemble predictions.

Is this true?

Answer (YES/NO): NO